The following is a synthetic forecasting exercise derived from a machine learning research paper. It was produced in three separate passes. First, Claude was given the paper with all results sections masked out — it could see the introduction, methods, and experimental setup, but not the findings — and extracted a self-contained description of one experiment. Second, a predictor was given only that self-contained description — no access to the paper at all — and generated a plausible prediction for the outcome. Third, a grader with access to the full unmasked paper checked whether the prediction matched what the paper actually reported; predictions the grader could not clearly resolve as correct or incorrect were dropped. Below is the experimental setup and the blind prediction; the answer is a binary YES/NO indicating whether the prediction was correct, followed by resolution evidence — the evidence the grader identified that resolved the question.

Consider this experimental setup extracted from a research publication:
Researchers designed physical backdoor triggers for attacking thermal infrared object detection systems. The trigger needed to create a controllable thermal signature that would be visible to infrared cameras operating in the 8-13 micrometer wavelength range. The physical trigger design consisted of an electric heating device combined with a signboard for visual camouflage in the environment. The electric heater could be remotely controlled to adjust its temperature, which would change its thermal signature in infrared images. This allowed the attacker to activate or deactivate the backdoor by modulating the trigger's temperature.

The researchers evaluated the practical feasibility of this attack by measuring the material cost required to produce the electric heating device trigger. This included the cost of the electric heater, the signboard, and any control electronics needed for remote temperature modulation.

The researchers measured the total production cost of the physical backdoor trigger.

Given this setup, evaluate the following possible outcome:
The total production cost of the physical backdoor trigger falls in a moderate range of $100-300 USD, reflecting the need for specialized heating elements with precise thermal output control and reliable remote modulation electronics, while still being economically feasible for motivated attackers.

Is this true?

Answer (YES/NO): NO